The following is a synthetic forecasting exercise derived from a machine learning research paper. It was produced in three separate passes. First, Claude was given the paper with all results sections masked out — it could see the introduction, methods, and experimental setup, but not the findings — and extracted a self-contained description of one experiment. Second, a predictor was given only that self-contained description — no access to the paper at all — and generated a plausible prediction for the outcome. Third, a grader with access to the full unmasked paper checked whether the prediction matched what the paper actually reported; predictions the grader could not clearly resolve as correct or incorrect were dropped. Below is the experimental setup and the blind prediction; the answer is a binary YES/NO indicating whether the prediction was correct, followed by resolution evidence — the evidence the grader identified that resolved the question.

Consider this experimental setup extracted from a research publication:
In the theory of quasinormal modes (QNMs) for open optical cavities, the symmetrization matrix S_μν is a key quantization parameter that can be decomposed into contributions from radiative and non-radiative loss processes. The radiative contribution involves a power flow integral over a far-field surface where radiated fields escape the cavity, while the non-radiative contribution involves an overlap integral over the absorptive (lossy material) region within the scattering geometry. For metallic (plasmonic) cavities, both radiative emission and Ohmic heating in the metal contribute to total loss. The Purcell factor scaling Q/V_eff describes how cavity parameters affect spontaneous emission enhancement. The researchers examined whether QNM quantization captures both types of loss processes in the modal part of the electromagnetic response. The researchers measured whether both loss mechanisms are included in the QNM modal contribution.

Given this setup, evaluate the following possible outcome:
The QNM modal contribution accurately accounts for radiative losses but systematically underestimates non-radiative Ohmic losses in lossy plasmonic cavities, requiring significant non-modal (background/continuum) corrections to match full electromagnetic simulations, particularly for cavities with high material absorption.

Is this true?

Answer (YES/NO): NO